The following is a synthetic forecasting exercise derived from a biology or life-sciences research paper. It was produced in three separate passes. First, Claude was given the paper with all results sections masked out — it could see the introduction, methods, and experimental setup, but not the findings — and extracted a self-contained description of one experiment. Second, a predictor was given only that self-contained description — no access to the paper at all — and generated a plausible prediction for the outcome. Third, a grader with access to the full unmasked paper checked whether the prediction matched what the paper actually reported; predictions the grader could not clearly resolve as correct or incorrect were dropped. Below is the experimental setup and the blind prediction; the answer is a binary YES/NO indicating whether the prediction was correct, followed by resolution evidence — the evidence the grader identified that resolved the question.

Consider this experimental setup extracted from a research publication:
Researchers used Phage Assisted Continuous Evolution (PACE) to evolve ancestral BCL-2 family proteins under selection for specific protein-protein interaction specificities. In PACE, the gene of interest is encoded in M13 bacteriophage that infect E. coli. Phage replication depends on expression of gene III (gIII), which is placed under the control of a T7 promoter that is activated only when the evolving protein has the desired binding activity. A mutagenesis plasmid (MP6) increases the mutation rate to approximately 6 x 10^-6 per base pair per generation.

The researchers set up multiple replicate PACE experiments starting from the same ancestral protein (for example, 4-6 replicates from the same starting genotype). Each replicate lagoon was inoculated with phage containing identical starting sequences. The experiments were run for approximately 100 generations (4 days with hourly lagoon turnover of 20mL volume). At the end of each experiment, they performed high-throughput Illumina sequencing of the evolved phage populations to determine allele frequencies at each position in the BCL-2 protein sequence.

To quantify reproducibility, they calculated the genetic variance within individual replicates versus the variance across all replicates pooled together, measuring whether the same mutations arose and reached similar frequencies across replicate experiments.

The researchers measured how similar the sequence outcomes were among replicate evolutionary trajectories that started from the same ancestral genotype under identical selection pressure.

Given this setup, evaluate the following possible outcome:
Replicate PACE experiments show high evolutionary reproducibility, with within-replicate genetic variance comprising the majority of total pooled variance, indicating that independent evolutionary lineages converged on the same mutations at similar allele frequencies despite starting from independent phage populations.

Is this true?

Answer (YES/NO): NO